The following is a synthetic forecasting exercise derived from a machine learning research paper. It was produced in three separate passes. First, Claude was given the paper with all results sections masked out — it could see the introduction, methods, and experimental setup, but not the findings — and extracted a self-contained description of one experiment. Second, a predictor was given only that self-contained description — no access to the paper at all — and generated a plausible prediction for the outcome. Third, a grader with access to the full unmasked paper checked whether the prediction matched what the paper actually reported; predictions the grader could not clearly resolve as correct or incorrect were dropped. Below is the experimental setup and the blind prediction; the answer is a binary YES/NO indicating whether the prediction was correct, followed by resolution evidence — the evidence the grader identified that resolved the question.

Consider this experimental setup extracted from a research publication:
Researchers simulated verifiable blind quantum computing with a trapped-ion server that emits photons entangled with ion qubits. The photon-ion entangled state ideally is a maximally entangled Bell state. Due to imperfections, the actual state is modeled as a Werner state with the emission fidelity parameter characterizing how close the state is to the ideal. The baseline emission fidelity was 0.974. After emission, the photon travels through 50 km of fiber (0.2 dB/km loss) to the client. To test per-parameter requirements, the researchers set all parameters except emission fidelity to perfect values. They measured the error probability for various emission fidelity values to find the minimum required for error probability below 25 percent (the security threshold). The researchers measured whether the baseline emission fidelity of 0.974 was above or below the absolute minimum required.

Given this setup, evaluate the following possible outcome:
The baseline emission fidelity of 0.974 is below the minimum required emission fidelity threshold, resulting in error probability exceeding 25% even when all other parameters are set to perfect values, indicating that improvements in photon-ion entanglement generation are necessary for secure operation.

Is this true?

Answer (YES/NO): NO